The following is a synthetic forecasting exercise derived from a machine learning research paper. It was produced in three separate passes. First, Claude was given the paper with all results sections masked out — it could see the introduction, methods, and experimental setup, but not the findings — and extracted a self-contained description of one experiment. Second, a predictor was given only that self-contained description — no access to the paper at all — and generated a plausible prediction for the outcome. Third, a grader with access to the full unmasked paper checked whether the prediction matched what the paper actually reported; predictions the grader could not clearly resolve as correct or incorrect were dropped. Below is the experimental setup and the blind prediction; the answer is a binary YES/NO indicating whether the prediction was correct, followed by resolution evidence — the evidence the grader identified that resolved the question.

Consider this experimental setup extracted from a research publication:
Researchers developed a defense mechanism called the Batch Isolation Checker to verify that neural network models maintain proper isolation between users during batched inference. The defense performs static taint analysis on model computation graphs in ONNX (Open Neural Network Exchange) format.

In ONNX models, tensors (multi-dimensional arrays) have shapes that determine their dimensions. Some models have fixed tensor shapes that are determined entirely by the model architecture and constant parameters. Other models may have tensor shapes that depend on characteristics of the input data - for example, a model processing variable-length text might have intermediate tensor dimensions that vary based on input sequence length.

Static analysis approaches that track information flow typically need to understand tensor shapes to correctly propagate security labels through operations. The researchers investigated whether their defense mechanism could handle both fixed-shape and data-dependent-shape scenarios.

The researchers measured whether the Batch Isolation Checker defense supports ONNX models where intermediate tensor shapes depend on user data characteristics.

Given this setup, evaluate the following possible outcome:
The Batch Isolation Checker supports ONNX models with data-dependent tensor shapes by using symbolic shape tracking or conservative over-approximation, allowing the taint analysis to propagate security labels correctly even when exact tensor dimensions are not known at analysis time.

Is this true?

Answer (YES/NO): NO